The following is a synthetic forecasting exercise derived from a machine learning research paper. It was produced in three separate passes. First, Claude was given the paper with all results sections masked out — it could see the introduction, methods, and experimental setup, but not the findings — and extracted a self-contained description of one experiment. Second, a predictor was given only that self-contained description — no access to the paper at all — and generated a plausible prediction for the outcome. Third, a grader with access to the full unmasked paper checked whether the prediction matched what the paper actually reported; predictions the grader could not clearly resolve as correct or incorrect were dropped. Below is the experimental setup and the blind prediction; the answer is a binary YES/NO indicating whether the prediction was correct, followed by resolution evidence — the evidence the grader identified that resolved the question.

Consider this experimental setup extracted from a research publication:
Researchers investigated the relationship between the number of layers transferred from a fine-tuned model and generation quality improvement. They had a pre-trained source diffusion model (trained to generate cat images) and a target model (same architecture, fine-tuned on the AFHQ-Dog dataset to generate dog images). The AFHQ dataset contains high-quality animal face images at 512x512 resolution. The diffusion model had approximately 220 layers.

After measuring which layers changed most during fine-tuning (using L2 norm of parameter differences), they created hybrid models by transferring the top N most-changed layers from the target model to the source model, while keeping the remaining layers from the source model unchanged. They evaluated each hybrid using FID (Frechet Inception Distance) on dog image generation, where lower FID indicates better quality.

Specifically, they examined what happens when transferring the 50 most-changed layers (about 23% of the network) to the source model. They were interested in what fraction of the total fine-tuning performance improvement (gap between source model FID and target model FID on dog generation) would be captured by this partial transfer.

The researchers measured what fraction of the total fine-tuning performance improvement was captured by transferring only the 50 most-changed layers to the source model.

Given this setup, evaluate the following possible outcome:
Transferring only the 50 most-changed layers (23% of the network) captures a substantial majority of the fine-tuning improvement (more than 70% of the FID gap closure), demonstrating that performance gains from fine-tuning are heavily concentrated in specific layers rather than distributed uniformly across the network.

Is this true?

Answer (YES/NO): NO